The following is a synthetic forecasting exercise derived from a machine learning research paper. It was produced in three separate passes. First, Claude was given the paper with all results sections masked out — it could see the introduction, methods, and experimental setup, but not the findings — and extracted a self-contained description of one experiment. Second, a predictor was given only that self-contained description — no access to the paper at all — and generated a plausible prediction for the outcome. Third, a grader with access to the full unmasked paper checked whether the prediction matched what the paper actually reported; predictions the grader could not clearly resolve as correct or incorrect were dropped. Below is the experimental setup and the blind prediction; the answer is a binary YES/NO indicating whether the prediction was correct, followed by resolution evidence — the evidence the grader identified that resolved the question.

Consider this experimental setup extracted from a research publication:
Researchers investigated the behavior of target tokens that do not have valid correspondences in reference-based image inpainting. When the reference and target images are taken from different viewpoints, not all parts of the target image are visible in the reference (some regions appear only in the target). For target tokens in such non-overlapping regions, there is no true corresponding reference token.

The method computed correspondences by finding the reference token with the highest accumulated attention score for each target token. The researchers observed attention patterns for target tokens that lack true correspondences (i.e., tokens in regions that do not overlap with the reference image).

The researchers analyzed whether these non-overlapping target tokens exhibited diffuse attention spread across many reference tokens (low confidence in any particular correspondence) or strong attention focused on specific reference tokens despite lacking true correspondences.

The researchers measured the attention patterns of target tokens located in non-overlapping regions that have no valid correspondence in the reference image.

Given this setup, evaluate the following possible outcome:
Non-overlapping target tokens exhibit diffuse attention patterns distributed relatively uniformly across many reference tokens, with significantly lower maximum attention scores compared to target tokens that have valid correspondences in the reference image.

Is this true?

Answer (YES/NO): NO